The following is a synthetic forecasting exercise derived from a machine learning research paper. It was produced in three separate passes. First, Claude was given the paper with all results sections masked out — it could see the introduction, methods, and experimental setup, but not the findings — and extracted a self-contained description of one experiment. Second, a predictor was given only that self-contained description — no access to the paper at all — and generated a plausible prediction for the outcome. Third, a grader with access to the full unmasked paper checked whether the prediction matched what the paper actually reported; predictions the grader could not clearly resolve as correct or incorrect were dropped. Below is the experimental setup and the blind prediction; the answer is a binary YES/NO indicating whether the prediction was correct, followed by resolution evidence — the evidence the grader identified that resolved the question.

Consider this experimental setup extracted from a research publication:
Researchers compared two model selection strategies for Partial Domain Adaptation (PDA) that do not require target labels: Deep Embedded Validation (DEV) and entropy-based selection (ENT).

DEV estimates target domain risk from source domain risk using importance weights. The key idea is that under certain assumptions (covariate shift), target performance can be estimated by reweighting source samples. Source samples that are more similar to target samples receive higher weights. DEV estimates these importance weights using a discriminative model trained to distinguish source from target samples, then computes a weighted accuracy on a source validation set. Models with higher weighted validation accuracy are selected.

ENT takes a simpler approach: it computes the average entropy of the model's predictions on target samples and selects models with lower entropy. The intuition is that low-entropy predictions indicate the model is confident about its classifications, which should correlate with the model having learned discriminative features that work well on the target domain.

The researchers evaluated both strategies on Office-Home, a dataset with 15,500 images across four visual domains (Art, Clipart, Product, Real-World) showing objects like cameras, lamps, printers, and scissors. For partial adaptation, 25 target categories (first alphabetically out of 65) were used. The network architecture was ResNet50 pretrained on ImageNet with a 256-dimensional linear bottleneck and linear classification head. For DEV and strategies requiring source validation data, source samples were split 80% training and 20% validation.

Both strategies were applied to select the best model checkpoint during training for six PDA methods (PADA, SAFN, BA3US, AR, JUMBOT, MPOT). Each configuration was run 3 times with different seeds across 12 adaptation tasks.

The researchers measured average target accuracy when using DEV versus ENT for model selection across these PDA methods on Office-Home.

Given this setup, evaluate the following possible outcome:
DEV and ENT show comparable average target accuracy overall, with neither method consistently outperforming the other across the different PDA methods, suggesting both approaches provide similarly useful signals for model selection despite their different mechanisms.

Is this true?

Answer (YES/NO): NO